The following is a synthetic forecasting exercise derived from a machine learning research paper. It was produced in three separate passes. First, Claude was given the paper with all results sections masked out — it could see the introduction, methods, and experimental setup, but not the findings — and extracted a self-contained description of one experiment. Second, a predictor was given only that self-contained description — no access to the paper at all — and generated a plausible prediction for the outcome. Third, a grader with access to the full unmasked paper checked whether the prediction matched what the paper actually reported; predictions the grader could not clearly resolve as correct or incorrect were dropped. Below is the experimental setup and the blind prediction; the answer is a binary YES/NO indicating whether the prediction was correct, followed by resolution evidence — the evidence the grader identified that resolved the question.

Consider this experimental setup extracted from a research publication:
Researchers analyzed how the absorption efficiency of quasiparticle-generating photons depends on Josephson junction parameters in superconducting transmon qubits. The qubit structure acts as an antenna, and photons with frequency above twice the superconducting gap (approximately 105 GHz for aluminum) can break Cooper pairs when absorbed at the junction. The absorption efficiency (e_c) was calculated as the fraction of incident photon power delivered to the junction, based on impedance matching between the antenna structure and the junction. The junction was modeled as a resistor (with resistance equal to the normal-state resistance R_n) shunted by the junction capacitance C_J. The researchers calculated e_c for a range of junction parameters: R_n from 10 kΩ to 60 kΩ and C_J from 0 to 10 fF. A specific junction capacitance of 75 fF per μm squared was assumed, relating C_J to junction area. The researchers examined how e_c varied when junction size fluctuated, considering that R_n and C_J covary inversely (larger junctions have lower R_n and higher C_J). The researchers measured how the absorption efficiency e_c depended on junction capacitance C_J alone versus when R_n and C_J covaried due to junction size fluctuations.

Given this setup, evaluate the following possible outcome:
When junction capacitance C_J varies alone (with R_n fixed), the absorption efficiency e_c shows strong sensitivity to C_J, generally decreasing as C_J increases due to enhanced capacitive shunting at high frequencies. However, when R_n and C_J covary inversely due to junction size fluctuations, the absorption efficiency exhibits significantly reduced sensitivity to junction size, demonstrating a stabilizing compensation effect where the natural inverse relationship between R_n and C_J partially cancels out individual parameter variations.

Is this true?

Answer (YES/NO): NO